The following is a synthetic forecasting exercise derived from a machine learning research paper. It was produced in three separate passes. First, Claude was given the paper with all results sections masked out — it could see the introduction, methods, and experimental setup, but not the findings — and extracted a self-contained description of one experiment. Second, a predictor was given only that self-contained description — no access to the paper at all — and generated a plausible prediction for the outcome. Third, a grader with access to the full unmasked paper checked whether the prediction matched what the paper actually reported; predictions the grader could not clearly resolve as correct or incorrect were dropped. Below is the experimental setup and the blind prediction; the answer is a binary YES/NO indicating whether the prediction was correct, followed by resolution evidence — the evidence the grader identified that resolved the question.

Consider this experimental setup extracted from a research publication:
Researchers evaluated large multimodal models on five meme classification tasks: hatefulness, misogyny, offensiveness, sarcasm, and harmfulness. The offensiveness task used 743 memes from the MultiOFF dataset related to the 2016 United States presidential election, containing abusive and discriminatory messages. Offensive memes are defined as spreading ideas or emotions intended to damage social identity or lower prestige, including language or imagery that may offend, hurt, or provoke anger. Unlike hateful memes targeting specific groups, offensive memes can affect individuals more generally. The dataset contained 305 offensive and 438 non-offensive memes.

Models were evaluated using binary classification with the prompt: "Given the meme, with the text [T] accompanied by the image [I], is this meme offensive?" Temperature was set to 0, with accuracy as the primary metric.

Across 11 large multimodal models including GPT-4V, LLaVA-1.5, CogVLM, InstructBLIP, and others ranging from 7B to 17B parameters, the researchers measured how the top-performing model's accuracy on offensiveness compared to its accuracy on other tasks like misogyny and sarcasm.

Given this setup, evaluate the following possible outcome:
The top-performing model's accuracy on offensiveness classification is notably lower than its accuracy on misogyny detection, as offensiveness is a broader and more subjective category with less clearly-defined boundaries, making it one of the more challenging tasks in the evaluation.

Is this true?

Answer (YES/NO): YES